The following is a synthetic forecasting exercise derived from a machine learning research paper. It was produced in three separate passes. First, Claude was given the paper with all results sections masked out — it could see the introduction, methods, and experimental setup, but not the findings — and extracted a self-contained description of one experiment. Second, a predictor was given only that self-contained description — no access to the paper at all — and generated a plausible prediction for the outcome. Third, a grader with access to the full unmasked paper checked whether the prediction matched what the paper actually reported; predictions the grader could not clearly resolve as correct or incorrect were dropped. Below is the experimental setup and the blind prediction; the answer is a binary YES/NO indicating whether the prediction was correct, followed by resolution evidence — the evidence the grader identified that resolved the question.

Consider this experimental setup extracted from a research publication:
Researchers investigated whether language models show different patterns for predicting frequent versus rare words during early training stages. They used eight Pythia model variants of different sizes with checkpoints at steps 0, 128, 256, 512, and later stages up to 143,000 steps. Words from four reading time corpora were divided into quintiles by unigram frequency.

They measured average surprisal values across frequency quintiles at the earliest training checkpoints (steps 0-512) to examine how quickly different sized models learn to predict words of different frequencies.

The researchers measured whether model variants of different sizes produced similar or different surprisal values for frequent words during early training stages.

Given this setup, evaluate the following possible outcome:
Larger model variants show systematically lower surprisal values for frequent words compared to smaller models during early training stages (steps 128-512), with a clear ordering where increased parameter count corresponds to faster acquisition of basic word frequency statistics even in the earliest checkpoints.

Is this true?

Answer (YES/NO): NO